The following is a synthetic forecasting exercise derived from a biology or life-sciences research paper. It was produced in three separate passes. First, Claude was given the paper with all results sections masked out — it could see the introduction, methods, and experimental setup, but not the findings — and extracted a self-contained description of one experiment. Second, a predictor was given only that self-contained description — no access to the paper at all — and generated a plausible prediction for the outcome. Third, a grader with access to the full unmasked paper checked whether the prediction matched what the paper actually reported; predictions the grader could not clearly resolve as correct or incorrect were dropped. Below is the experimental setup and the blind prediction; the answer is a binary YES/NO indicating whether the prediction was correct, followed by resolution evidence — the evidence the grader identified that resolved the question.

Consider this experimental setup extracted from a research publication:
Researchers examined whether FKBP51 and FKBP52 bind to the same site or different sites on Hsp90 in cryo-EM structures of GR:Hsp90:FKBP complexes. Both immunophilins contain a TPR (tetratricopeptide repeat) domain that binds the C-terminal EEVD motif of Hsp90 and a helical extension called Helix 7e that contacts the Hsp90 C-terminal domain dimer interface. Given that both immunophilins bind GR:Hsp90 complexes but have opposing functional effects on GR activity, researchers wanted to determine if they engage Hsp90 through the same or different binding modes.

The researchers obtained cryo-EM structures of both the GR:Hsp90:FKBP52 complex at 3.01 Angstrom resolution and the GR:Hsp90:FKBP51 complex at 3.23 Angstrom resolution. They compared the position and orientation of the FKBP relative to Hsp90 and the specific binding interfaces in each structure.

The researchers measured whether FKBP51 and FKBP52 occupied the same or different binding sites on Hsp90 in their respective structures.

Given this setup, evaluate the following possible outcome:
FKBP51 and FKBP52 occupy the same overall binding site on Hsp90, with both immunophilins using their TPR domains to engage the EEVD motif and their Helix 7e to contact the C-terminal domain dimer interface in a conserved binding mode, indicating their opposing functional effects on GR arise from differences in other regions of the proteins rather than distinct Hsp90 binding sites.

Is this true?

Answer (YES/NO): YES